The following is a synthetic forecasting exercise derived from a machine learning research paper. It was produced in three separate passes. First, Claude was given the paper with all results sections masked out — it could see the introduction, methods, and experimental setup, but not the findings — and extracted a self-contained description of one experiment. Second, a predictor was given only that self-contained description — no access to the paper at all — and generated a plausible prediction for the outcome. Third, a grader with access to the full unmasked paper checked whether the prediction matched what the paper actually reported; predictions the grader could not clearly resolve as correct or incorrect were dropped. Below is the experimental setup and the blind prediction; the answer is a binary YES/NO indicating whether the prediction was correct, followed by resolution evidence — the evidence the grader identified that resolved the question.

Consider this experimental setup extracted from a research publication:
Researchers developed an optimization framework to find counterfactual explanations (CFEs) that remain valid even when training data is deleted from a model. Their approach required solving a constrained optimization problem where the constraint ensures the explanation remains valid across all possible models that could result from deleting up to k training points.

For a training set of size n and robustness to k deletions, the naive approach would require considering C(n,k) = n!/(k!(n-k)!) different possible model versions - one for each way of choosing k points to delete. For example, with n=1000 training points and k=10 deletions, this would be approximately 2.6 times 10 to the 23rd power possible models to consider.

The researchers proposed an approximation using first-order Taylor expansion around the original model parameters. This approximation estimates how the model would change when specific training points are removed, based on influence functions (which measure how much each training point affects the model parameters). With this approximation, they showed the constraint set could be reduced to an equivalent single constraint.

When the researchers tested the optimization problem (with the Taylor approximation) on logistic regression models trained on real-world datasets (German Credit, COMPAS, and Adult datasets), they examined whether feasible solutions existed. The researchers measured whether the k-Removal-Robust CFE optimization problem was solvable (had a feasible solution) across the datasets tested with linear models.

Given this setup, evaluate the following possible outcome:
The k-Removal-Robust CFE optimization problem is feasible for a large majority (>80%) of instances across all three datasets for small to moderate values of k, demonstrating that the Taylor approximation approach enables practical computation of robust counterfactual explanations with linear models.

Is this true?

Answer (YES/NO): YES